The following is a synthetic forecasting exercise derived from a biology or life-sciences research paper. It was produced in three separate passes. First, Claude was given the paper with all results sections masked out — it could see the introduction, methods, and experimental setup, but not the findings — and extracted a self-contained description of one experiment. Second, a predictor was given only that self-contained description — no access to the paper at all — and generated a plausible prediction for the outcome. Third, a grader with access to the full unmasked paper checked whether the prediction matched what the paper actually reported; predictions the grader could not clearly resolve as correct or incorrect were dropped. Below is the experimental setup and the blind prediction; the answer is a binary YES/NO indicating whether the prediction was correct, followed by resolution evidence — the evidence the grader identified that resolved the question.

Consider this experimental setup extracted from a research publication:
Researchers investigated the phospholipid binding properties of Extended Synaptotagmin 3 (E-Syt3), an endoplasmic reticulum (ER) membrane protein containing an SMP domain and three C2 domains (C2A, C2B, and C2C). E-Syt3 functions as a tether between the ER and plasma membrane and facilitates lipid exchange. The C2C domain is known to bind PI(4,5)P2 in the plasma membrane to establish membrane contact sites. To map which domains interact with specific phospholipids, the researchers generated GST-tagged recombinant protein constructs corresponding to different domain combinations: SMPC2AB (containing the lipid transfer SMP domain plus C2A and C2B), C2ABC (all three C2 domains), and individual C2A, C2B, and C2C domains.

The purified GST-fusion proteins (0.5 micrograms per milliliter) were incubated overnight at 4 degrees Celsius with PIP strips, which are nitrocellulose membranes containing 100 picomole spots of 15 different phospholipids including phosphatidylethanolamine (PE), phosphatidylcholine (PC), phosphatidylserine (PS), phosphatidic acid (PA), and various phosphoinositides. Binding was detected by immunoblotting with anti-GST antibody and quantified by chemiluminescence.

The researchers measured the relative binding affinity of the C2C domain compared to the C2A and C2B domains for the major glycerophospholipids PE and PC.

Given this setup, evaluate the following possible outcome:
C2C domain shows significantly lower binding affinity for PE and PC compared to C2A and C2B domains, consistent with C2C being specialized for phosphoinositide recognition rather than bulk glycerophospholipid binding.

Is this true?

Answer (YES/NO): NO